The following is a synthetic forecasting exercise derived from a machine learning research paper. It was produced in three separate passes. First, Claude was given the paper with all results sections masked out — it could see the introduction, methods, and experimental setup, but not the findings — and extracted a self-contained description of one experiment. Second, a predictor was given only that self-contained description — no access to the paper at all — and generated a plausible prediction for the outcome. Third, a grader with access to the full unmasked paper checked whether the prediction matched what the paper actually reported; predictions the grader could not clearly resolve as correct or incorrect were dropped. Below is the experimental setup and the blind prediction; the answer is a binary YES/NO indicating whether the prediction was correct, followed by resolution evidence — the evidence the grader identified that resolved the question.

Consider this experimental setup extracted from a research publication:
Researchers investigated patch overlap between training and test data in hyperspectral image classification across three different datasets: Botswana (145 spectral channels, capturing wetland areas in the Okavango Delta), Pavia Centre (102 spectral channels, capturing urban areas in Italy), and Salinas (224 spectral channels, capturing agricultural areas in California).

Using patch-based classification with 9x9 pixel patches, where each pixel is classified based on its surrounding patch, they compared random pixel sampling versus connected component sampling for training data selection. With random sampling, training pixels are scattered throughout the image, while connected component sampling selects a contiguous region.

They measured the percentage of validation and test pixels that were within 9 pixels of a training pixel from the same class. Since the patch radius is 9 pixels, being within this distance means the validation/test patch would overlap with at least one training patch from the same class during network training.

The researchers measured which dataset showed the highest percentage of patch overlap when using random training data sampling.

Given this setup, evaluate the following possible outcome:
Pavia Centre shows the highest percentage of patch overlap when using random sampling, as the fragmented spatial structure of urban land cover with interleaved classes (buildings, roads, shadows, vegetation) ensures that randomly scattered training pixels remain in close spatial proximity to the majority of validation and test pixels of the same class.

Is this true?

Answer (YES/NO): NO